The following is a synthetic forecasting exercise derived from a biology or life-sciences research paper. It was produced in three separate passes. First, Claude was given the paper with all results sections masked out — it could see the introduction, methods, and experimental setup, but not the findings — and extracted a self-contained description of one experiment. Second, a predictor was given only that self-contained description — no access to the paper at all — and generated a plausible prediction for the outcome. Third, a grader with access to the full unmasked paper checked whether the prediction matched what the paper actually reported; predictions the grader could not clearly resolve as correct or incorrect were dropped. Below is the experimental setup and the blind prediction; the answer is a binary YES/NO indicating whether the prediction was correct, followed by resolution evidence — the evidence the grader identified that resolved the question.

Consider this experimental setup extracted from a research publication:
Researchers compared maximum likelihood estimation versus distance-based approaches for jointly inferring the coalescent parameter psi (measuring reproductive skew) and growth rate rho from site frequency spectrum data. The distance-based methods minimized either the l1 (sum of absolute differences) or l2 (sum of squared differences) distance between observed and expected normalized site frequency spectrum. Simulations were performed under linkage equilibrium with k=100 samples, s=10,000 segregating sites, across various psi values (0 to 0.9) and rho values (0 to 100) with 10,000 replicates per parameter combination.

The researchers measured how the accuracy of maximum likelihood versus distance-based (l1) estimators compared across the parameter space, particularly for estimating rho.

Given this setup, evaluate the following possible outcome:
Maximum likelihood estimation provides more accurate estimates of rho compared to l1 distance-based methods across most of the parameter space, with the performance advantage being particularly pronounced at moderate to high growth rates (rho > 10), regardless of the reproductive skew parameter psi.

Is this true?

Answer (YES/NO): NO